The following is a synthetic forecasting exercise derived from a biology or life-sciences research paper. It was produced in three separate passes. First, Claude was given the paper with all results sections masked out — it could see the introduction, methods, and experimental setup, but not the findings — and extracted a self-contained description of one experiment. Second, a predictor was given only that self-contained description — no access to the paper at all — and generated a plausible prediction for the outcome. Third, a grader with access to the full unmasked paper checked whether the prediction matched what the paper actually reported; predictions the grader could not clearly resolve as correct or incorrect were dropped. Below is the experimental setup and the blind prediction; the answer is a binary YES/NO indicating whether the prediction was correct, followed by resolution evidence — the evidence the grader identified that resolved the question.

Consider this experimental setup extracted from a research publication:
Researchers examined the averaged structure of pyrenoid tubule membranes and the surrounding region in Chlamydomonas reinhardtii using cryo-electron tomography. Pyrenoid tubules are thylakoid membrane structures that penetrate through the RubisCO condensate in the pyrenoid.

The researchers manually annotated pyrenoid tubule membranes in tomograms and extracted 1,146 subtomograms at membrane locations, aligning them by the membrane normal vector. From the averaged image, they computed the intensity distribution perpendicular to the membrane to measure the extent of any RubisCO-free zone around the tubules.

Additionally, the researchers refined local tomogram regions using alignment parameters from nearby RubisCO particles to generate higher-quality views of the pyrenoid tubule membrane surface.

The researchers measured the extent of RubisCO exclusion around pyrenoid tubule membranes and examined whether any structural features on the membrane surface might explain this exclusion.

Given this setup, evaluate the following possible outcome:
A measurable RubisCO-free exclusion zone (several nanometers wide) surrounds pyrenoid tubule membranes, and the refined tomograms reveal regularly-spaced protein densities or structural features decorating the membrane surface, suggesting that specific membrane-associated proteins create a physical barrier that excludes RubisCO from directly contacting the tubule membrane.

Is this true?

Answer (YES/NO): YES